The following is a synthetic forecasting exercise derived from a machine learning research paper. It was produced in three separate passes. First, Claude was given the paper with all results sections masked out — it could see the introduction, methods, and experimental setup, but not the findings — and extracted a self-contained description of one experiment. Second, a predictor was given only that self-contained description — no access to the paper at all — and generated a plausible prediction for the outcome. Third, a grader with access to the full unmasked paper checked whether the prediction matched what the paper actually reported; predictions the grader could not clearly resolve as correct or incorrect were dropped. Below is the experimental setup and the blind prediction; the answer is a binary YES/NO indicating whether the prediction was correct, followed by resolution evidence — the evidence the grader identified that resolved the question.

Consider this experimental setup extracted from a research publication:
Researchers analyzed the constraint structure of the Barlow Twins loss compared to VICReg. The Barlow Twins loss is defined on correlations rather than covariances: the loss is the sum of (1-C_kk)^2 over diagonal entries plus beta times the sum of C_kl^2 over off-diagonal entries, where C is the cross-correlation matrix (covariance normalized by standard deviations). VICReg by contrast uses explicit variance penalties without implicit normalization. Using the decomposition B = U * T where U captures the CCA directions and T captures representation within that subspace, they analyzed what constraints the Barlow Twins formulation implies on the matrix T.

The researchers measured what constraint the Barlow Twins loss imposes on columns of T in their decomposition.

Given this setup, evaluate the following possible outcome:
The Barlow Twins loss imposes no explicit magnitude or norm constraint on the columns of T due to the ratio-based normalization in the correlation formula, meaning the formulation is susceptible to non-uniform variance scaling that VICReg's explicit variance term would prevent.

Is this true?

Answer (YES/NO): NO